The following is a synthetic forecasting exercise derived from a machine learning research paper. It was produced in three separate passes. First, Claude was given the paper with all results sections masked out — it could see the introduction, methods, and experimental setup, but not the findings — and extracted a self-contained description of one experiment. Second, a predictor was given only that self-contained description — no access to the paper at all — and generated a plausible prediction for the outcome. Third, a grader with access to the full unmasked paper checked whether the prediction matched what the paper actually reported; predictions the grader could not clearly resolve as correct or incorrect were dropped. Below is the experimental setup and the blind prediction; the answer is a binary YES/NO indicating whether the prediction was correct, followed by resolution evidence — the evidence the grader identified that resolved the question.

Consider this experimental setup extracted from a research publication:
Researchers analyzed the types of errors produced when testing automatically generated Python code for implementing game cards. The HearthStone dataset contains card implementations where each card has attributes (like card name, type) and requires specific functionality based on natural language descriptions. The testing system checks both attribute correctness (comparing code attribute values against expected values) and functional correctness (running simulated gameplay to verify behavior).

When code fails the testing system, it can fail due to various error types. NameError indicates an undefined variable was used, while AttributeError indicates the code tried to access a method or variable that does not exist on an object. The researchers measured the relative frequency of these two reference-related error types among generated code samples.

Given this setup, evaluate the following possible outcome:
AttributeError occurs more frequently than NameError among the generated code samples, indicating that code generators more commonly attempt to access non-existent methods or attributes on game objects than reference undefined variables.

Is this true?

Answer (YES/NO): NO